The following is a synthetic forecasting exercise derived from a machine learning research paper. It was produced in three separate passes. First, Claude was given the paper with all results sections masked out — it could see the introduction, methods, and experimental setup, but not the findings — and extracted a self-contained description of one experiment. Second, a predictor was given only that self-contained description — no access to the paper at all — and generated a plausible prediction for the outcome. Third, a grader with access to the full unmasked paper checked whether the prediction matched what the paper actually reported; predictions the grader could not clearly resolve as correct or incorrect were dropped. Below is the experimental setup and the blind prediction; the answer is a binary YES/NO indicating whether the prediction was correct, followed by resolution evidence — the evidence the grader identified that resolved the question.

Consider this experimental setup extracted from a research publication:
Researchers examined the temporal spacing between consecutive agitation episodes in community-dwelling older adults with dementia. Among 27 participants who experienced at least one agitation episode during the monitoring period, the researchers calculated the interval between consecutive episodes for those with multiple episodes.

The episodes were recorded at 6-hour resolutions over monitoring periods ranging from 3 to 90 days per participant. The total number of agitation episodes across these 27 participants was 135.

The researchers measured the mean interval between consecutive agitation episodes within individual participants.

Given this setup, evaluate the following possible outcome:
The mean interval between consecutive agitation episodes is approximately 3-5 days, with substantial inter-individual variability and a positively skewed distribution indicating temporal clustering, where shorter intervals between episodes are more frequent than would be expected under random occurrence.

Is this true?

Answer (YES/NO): NO